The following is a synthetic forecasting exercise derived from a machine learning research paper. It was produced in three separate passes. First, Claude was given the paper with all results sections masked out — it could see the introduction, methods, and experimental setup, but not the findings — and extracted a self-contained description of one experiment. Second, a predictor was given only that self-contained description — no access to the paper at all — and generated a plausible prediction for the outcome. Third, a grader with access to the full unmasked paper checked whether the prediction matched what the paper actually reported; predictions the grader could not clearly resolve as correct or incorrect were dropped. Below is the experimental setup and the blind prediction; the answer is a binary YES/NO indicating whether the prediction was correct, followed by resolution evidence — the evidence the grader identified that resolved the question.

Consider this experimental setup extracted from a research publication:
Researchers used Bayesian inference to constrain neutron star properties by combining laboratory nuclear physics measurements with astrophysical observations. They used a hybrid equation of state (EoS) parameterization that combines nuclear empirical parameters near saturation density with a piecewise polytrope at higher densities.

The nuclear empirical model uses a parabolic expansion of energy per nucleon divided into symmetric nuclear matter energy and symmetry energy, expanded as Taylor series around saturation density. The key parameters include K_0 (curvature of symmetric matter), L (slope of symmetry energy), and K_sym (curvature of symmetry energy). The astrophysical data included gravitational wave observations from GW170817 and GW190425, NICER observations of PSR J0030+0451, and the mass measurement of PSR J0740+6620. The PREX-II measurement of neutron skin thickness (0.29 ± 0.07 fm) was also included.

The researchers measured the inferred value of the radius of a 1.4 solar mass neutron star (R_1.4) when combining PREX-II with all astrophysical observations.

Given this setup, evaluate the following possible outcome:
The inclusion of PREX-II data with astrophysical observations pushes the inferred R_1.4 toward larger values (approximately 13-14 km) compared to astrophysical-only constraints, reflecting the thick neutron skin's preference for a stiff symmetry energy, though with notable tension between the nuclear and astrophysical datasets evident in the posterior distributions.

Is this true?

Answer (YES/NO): NO